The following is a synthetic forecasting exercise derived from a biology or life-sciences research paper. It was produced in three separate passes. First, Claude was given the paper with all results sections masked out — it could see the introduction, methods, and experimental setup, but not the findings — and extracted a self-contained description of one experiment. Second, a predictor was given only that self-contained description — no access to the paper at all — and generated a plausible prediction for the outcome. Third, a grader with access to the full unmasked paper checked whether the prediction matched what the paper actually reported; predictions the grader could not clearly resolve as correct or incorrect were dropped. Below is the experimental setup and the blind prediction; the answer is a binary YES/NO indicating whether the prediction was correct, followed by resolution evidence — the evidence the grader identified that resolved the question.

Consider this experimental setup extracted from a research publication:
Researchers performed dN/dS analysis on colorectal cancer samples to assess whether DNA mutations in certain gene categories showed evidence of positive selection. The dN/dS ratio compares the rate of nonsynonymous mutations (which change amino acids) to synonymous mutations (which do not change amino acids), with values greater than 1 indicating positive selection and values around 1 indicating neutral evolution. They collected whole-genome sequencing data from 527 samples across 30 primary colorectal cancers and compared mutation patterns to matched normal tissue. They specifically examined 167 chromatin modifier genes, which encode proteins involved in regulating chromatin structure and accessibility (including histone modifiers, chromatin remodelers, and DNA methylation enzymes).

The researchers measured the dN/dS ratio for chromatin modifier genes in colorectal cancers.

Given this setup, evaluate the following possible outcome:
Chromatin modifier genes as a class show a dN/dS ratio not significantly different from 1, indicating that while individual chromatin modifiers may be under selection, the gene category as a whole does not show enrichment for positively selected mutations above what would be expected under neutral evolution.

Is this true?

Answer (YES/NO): NO